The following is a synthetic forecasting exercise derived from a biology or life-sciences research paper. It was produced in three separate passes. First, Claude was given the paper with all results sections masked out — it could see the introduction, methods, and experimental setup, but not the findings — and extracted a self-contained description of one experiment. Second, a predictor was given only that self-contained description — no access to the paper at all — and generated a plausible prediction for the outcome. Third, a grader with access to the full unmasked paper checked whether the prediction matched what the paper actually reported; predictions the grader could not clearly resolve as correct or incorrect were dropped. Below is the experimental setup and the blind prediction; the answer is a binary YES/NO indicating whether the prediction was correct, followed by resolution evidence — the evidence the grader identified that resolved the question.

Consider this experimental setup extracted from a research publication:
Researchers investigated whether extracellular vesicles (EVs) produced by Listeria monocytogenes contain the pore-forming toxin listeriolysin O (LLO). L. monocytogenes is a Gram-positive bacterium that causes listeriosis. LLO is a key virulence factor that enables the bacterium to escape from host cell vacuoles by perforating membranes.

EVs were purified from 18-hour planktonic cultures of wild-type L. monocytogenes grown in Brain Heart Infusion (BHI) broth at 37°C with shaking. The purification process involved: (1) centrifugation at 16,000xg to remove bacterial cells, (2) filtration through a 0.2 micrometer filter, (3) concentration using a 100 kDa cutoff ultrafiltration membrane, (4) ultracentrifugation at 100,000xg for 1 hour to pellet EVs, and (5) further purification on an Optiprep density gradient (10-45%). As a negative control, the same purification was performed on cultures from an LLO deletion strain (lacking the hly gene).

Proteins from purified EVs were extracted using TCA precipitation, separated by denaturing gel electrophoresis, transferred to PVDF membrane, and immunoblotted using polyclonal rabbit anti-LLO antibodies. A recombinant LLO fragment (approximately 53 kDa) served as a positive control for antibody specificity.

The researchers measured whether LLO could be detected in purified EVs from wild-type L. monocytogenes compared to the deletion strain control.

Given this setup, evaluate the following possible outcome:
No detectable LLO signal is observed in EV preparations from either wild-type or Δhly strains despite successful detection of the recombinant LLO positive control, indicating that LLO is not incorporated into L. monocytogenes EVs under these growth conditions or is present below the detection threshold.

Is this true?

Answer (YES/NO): NO